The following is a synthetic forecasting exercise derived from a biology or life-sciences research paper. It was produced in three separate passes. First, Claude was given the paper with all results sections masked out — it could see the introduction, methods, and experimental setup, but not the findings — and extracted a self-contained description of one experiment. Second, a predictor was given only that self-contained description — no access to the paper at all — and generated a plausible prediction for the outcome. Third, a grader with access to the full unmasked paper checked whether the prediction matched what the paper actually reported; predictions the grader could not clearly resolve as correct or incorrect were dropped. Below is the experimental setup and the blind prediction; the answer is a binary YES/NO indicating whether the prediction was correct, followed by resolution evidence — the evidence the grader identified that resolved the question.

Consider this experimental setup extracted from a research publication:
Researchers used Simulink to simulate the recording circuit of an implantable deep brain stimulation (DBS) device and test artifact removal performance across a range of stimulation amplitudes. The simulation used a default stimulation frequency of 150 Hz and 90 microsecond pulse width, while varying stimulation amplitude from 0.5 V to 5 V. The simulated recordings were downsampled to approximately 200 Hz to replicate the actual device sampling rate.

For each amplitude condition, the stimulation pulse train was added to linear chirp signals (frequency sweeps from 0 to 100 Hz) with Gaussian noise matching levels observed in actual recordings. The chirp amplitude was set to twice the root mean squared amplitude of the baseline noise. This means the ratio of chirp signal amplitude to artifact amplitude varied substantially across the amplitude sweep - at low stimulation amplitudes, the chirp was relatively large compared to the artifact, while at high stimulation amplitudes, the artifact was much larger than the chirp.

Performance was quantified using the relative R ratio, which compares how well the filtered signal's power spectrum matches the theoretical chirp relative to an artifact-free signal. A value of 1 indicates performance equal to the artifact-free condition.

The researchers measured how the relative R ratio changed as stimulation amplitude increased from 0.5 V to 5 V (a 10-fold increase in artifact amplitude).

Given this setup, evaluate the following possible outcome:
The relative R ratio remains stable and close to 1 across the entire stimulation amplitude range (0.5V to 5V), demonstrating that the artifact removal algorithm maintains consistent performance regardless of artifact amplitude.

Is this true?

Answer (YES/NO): NO